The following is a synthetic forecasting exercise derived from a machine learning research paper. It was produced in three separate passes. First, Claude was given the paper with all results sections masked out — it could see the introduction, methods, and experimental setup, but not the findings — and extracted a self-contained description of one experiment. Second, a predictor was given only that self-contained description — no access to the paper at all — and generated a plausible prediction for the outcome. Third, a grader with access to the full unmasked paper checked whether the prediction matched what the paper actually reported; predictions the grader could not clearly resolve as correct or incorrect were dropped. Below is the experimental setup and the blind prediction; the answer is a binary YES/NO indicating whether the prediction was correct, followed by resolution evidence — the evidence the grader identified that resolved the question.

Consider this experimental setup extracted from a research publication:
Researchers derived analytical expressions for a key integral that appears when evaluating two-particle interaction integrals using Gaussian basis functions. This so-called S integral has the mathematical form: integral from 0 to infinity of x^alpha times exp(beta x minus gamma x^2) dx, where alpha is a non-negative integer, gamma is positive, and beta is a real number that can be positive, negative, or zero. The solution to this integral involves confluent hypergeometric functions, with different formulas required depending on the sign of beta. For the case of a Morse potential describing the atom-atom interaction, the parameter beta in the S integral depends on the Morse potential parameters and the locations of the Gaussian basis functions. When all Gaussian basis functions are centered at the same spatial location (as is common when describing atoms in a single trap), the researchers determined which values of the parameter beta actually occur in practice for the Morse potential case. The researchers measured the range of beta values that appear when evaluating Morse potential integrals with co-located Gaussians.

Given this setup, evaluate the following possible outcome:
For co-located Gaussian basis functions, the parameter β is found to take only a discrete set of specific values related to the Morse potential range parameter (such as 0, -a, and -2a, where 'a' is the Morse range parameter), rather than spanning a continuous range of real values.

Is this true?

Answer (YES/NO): NO